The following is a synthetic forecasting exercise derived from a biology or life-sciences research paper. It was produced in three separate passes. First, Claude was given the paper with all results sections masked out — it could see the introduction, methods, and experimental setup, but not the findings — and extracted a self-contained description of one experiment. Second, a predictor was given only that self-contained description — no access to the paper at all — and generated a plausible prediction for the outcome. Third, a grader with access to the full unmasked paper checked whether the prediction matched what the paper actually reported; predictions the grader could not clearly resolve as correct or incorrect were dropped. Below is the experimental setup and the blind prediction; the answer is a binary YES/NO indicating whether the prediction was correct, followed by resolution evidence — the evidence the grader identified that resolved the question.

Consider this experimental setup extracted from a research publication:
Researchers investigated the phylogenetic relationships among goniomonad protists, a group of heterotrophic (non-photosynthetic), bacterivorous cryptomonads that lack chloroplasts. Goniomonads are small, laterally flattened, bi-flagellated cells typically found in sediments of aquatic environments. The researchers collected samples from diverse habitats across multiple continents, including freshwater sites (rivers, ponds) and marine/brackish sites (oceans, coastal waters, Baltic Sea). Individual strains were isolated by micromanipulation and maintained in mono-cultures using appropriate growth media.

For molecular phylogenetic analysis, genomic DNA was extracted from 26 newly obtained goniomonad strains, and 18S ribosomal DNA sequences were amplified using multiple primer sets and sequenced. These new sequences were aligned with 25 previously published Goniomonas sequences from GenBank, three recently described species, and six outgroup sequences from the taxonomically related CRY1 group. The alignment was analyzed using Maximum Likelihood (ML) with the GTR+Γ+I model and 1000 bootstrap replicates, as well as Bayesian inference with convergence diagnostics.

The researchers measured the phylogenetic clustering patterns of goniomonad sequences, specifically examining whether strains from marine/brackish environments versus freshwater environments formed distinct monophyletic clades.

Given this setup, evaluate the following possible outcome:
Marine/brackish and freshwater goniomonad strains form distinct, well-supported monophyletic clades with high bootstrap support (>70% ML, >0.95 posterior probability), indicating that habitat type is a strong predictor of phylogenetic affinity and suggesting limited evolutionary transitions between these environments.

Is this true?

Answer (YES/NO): NO